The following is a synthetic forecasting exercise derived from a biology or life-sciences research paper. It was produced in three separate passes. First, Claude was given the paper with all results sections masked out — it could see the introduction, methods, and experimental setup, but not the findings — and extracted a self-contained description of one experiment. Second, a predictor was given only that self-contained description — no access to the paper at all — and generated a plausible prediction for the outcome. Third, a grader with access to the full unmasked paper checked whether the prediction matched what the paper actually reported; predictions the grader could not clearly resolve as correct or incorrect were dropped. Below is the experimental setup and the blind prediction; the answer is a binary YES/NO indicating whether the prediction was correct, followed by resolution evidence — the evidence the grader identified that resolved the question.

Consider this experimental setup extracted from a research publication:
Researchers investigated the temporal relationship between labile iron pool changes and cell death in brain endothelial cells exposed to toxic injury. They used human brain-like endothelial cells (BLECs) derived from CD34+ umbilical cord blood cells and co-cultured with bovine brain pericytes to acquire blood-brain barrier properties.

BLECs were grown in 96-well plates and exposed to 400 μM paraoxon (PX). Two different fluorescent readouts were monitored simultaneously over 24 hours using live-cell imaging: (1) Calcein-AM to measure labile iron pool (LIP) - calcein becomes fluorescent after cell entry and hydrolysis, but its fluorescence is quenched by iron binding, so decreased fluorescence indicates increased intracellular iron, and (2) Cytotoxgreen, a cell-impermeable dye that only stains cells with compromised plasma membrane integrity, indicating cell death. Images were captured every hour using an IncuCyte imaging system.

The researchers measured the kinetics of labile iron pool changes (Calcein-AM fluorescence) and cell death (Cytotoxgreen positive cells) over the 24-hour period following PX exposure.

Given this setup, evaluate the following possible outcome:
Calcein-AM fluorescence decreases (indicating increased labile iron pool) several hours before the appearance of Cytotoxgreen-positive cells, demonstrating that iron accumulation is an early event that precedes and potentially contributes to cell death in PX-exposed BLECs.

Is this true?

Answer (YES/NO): YES